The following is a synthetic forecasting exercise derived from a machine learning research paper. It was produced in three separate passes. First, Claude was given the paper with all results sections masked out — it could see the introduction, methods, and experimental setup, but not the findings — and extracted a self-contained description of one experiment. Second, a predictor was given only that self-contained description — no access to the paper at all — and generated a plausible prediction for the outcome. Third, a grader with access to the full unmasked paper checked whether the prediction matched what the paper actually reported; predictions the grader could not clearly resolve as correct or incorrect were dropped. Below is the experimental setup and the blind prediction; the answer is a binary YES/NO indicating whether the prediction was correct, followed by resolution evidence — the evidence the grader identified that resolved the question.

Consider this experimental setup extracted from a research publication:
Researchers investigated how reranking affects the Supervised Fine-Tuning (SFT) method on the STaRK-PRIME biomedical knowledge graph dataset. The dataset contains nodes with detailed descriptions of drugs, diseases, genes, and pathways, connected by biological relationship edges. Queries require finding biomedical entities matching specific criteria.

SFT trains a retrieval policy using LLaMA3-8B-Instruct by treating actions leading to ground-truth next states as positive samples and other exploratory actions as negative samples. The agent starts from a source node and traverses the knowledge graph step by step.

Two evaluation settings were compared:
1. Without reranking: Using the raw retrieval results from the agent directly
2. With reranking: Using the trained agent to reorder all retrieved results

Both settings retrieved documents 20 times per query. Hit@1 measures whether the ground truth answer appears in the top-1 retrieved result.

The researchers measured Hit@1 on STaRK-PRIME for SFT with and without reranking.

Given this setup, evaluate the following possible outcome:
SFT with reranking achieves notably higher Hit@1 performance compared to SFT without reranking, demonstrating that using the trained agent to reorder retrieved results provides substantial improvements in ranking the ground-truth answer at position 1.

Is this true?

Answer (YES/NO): NO